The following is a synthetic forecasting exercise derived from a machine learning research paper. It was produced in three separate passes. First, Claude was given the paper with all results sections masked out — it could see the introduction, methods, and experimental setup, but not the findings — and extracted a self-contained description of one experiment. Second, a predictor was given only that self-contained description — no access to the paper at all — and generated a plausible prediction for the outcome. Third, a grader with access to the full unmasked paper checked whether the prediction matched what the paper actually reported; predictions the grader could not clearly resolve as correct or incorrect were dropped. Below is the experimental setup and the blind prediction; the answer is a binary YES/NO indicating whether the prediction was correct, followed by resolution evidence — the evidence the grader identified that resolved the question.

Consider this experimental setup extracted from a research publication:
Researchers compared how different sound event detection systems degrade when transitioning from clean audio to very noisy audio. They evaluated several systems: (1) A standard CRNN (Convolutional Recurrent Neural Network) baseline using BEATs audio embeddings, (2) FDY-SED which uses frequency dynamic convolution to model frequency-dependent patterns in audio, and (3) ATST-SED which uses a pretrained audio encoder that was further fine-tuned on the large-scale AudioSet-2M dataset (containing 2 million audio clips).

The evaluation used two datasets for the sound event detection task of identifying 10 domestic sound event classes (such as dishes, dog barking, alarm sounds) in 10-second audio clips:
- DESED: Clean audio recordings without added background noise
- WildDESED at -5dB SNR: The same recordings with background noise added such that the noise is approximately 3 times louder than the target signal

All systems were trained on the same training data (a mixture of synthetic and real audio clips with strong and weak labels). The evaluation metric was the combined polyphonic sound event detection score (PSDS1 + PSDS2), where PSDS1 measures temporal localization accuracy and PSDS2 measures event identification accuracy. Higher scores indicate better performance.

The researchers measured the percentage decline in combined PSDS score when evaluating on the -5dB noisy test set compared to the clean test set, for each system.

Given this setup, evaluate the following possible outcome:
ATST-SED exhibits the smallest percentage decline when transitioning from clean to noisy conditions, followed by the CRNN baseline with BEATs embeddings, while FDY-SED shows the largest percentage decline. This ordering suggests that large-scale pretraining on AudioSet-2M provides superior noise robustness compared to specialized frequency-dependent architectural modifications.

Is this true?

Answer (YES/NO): YES